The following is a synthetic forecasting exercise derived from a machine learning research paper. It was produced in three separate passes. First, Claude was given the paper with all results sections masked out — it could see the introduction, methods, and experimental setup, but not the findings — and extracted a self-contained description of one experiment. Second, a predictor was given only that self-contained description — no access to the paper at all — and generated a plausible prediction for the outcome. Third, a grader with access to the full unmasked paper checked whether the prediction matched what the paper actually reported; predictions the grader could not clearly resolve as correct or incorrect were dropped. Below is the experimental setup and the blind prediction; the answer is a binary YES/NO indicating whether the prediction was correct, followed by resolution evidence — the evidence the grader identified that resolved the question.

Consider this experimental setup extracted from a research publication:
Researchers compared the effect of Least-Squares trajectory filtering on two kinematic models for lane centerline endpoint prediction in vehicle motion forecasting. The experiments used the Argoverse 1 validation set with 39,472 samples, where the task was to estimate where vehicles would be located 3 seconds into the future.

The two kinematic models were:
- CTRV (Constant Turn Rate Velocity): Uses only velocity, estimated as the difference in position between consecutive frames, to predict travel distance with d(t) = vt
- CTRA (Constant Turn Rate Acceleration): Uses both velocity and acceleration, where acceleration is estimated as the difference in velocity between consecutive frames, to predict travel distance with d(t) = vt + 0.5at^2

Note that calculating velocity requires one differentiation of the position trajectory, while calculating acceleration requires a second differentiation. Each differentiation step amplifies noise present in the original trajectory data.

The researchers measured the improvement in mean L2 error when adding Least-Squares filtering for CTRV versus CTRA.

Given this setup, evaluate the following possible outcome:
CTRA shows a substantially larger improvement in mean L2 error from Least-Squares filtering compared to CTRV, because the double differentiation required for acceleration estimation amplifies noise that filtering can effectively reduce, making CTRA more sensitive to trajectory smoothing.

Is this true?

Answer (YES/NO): YES